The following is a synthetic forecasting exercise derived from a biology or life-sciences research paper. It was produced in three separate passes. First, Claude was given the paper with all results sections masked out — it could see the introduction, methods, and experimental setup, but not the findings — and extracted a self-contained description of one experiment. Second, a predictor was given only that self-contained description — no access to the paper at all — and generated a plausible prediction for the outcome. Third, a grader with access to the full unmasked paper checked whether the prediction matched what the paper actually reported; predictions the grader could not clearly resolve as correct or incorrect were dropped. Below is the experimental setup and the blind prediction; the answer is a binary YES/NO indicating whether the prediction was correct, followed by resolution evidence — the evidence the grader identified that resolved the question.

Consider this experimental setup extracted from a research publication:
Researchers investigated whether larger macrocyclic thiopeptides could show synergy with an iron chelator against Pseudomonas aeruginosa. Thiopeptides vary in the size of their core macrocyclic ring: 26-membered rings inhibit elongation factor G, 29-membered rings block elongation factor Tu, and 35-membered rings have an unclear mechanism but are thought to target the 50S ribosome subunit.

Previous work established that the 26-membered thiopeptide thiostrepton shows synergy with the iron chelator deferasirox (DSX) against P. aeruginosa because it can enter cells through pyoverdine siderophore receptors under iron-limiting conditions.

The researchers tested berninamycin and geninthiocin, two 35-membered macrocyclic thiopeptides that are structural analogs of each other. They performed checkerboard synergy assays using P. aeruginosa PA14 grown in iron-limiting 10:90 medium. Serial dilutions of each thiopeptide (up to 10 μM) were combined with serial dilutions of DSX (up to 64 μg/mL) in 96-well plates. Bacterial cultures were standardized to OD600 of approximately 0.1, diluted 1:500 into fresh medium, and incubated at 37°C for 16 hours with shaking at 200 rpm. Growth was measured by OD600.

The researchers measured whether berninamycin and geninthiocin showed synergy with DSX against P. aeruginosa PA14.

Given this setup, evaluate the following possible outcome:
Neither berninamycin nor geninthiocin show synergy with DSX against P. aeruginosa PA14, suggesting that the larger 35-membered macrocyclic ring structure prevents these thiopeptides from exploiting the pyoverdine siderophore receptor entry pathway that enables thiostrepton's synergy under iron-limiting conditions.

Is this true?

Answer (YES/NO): YES